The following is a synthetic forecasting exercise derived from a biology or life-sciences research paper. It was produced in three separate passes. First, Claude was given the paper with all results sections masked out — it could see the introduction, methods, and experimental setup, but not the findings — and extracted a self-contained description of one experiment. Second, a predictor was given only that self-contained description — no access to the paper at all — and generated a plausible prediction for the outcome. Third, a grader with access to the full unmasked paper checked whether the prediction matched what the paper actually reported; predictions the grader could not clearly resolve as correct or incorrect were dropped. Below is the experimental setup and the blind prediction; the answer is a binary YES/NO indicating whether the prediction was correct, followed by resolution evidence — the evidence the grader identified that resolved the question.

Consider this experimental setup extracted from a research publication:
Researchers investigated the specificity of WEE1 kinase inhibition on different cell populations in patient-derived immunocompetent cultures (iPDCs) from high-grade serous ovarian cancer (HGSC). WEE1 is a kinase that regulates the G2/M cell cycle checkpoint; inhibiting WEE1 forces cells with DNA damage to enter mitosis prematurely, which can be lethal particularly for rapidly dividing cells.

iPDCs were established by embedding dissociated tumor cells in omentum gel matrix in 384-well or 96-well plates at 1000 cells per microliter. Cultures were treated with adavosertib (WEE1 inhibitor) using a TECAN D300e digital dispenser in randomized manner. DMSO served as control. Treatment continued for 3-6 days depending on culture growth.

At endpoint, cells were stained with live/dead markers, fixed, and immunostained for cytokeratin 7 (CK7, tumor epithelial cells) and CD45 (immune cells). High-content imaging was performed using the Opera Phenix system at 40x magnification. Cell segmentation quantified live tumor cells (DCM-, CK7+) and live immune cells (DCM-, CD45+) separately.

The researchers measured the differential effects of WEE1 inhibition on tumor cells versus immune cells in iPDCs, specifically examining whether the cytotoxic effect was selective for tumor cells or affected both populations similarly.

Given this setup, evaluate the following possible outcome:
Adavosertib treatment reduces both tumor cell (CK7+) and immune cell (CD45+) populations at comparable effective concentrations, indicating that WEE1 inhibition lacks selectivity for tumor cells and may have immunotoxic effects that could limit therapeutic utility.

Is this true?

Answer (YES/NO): NO